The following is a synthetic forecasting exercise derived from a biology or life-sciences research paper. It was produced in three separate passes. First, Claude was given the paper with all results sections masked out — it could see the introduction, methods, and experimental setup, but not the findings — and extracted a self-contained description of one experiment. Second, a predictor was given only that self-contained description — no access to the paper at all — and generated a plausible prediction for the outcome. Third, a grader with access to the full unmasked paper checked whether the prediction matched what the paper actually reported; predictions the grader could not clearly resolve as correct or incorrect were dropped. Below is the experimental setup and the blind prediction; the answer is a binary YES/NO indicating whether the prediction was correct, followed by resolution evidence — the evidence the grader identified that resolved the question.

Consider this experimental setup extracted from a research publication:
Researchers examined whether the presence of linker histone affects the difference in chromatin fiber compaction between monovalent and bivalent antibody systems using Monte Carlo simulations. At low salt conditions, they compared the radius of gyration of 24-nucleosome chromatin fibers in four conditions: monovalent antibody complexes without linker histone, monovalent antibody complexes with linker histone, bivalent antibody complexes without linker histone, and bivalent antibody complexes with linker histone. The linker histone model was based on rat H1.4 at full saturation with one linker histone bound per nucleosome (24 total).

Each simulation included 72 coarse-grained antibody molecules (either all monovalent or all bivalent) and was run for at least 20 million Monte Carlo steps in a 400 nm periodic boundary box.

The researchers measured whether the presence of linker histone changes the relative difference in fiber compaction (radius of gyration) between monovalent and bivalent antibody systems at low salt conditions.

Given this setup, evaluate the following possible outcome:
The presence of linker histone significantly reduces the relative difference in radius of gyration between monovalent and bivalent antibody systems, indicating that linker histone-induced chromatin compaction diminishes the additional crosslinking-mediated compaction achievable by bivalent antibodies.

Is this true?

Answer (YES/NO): YES